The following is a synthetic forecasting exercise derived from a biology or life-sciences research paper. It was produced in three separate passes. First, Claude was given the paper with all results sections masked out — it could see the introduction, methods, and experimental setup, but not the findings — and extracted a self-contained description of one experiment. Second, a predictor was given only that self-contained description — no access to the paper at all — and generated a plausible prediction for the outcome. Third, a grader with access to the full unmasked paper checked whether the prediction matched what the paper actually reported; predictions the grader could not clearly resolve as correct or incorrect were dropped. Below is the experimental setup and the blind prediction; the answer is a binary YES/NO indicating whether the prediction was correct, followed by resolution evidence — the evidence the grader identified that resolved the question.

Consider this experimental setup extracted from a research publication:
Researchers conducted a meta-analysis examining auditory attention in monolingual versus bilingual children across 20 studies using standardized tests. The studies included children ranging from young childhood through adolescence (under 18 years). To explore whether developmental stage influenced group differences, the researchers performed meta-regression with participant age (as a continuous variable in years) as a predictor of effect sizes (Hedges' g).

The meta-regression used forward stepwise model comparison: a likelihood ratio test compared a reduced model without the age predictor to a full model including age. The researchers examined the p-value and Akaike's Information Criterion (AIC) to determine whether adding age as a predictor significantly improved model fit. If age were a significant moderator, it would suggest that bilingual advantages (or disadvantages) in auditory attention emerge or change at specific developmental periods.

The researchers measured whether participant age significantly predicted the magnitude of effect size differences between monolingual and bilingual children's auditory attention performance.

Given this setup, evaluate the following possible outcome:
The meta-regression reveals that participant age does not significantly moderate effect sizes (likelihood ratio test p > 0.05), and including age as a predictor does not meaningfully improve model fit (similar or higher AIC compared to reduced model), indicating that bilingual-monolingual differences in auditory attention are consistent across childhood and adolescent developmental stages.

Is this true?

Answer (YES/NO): YES